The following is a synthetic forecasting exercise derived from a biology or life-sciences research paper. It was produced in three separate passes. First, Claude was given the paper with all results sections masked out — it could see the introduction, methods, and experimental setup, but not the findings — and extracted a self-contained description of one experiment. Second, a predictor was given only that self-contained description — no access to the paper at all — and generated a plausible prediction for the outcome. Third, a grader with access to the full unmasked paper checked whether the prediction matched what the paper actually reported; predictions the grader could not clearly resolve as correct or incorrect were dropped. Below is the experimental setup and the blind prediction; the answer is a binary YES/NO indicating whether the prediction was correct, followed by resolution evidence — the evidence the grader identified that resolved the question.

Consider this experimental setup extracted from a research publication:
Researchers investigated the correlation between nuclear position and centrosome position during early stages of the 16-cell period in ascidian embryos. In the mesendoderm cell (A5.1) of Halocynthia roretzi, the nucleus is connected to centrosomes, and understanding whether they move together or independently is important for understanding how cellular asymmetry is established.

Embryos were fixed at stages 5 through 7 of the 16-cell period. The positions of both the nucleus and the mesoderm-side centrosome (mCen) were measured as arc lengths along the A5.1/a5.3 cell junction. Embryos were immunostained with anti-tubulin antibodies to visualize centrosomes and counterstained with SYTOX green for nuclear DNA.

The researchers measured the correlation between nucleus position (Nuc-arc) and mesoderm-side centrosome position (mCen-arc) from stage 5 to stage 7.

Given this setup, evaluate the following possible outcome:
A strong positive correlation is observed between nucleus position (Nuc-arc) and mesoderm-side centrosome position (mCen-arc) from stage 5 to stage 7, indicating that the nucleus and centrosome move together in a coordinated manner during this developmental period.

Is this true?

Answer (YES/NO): YES